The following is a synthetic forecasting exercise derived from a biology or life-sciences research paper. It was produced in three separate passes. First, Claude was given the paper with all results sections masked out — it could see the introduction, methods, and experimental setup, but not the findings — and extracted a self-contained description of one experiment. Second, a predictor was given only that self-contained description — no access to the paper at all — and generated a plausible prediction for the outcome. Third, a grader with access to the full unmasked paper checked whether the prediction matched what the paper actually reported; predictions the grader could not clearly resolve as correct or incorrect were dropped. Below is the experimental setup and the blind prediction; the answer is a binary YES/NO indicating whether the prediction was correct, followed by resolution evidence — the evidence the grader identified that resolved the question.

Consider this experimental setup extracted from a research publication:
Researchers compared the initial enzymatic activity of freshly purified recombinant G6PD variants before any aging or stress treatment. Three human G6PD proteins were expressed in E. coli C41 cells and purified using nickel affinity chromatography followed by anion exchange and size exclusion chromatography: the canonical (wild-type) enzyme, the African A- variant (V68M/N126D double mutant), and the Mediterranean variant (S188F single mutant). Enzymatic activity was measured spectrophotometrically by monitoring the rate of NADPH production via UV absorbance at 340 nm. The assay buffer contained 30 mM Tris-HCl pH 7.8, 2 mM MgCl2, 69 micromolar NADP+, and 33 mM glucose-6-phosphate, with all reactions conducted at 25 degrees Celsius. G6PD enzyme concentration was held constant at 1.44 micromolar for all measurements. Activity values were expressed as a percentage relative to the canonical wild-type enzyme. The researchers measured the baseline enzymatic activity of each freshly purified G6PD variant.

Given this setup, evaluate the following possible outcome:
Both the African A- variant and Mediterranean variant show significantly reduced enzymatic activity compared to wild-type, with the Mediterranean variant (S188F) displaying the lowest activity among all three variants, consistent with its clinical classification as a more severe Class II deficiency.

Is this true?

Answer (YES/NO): NO